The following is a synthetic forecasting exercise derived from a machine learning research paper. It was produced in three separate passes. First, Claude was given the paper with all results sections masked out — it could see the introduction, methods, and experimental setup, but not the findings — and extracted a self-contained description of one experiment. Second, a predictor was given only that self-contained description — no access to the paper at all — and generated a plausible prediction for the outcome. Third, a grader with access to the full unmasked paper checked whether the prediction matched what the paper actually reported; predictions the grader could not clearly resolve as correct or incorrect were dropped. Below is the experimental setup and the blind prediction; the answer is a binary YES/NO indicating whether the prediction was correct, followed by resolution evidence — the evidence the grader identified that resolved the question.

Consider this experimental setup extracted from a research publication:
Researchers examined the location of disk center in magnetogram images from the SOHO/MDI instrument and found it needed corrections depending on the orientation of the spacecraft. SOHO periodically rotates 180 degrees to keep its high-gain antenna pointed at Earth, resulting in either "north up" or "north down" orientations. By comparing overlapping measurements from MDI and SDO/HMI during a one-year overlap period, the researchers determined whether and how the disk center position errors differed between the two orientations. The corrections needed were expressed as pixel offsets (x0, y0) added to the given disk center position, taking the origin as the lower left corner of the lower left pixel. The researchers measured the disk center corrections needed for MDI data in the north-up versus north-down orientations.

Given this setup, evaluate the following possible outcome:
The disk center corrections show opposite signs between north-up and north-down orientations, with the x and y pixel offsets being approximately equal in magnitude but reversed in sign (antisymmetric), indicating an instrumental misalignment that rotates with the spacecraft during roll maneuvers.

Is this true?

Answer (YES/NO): NO